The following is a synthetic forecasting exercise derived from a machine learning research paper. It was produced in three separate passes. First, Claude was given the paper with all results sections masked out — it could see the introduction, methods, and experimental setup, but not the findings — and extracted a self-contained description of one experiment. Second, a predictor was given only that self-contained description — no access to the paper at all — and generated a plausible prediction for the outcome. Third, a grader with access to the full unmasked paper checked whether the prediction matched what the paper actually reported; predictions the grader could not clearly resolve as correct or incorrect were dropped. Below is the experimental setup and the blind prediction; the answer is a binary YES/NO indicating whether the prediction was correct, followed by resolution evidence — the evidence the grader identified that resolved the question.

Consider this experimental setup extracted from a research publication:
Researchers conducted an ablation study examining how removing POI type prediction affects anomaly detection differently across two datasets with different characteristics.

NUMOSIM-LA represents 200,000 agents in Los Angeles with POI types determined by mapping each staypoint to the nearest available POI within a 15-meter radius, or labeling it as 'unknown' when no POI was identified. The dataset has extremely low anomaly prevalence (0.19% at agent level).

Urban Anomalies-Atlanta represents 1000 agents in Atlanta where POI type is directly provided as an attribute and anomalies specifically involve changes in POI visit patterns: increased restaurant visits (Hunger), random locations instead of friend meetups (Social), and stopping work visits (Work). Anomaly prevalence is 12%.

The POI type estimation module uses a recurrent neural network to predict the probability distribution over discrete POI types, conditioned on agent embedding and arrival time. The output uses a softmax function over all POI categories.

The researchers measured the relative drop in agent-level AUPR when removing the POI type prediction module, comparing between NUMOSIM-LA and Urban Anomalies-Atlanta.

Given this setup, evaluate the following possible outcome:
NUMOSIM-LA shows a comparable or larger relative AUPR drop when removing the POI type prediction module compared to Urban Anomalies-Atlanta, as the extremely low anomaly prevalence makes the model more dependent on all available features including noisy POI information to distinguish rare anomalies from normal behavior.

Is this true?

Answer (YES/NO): NO